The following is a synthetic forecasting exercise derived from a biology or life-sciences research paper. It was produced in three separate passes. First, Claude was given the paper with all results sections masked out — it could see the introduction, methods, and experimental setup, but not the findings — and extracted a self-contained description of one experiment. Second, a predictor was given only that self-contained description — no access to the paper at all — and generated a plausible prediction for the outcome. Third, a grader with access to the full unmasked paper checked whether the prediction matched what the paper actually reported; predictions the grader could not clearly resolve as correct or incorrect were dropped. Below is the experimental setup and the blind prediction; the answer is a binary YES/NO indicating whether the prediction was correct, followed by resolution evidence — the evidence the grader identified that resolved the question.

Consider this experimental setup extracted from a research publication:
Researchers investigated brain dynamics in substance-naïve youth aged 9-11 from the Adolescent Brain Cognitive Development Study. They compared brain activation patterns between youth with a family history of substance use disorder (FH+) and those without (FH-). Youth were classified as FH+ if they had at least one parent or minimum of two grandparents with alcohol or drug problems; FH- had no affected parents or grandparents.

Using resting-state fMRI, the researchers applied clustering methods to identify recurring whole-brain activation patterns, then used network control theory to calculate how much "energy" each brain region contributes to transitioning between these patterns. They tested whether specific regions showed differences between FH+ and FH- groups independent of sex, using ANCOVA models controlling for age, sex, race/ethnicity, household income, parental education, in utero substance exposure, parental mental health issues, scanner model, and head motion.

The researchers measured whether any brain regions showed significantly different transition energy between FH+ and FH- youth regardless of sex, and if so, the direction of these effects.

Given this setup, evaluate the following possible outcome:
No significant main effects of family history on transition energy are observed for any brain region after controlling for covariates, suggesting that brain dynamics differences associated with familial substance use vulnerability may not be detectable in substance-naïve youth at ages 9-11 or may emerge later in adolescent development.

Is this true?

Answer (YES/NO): NO